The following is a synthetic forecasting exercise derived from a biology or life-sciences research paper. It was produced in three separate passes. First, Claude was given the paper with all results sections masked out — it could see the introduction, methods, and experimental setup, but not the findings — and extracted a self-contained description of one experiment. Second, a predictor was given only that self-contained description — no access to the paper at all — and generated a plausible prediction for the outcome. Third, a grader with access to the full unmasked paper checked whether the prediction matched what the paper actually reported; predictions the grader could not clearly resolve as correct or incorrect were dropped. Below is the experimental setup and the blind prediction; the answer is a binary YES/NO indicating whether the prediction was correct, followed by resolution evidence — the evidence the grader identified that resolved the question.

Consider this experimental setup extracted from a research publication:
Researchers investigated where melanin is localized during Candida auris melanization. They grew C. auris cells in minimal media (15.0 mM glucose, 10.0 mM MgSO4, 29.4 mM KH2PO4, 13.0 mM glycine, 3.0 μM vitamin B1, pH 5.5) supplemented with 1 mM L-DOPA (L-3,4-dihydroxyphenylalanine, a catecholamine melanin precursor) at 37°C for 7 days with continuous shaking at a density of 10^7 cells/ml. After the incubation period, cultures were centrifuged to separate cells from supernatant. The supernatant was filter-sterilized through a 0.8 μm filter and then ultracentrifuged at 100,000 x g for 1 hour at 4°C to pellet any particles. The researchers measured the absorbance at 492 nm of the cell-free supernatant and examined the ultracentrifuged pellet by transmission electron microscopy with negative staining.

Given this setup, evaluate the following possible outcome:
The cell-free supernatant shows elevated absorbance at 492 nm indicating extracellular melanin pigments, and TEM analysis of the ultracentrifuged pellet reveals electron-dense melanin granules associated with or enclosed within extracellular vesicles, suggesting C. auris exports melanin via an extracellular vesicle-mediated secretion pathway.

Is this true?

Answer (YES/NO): NO